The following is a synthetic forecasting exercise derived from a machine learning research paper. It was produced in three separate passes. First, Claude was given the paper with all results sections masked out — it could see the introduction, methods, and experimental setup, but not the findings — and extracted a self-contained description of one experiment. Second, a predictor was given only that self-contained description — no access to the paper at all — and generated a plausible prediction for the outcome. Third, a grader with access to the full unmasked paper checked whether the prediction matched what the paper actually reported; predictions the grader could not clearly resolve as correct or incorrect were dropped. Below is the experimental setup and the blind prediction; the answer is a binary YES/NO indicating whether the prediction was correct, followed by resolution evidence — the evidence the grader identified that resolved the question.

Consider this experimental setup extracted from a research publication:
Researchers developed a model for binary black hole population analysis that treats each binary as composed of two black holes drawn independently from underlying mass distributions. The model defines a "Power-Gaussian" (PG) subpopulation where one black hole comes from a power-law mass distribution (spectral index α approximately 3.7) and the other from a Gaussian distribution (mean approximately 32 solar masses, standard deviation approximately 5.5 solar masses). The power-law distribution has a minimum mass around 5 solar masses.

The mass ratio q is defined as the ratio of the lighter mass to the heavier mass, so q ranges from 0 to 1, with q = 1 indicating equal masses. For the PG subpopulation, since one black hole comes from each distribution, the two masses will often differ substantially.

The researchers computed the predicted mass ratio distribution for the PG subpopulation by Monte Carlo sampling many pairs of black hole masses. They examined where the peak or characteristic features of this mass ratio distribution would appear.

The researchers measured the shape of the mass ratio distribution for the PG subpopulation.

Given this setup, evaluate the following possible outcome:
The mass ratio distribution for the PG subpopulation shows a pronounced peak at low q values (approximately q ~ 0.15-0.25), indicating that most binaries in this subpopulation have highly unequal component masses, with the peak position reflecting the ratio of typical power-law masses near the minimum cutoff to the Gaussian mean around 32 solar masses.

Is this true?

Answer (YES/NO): YES